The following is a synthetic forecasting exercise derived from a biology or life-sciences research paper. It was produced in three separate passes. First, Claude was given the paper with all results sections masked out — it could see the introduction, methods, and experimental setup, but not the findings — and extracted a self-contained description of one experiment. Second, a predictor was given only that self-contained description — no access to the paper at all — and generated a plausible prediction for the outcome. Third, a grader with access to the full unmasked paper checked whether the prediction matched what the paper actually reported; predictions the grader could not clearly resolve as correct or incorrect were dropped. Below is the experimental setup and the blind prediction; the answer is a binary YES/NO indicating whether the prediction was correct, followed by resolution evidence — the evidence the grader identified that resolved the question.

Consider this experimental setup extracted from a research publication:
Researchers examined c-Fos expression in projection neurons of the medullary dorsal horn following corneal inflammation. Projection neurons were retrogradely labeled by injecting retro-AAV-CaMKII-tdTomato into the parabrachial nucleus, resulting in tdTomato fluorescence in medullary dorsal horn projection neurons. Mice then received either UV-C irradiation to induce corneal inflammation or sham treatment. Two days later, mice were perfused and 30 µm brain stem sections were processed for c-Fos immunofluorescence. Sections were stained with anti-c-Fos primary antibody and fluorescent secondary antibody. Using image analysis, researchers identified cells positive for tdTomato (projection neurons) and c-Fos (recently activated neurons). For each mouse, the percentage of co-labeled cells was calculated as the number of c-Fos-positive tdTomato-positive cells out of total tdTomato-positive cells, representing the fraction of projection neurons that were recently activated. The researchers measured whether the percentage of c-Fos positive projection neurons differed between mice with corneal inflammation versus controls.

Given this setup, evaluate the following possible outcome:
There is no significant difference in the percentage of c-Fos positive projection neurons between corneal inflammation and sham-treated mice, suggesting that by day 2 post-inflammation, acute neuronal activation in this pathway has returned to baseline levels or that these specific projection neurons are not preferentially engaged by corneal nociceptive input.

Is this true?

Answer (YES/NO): NO